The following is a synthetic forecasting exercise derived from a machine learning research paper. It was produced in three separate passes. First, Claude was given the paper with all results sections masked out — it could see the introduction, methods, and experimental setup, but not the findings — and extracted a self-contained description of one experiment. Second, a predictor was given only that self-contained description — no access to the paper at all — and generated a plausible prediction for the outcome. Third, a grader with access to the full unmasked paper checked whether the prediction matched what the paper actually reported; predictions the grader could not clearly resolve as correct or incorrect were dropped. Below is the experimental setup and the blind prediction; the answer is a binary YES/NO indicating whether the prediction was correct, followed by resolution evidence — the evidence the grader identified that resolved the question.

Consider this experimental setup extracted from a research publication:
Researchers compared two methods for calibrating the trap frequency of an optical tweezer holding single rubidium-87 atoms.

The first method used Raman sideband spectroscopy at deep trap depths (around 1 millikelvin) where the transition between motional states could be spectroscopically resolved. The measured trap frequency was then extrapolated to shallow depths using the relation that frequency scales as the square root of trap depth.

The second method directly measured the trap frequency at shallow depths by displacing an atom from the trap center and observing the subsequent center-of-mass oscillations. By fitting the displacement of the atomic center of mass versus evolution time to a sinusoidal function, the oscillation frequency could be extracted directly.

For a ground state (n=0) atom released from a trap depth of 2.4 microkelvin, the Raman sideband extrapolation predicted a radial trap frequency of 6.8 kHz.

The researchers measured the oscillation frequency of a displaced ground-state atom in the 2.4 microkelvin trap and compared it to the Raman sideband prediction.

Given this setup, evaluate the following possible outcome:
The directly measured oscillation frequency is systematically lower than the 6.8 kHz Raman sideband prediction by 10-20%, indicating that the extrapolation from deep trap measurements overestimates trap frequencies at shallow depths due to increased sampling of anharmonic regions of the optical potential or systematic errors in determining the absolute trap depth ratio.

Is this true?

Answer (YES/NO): NO